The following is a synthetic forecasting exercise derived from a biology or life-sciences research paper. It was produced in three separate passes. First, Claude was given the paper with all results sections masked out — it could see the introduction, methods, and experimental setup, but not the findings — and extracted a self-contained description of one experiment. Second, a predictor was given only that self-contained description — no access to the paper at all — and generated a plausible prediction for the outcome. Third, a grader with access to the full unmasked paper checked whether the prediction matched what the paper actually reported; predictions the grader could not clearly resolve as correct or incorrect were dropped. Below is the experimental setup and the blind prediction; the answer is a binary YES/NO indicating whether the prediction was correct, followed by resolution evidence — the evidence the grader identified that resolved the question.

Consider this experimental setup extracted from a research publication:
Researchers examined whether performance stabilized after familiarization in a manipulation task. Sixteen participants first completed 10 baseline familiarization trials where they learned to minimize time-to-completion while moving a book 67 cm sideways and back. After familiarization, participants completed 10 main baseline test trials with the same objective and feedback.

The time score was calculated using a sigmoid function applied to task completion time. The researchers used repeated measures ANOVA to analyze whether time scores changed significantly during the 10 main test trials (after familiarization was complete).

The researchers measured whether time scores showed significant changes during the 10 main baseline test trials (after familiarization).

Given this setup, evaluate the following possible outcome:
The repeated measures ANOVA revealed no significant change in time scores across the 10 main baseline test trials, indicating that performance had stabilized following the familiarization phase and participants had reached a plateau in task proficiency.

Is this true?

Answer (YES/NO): YES